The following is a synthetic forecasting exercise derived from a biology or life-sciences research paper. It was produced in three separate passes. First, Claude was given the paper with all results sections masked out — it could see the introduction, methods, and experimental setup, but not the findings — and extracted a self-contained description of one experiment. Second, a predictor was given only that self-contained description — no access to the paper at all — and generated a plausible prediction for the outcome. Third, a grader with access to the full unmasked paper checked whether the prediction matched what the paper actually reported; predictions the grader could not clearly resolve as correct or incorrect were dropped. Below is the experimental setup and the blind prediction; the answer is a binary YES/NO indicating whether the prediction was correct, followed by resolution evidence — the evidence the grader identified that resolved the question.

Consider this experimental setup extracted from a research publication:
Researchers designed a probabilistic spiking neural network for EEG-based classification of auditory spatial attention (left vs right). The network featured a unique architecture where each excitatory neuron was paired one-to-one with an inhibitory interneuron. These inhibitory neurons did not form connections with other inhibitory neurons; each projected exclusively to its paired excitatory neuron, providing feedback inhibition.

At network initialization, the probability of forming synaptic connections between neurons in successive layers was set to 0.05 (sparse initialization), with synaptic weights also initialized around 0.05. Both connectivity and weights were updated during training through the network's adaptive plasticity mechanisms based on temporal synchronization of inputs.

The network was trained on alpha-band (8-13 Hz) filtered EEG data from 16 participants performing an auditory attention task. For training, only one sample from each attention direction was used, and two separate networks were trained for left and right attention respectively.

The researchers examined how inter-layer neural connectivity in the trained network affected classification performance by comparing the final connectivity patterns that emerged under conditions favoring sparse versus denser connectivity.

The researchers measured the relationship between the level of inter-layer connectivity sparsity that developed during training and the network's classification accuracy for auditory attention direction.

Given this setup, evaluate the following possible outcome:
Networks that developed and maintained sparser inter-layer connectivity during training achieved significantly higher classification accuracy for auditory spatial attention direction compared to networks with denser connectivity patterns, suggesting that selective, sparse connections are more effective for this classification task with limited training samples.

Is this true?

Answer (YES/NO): YES